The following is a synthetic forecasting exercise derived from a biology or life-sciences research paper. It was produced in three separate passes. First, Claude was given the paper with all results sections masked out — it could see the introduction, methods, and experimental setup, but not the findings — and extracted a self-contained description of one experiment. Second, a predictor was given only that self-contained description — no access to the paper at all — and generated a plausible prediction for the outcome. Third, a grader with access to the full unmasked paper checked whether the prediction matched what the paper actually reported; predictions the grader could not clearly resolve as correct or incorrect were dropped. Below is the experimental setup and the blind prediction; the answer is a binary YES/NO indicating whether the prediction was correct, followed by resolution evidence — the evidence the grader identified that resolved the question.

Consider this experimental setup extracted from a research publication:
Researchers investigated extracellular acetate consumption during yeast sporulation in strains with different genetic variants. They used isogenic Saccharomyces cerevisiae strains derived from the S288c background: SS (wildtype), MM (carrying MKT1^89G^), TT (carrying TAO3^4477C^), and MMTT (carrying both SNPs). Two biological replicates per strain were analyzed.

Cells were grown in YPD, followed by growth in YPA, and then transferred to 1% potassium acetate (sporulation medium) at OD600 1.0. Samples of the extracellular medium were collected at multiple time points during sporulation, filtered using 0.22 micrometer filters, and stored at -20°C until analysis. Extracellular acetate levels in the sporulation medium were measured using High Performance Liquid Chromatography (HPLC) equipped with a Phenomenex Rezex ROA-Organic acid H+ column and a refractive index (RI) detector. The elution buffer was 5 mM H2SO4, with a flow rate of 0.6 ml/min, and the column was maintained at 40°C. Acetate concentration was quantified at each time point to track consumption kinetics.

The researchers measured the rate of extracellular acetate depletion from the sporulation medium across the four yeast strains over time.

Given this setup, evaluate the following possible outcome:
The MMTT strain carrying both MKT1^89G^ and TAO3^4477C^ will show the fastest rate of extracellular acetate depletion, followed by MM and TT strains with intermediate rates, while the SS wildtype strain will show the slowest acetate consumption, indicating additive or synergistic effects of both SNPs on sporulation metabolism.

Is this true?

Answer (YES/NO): YES